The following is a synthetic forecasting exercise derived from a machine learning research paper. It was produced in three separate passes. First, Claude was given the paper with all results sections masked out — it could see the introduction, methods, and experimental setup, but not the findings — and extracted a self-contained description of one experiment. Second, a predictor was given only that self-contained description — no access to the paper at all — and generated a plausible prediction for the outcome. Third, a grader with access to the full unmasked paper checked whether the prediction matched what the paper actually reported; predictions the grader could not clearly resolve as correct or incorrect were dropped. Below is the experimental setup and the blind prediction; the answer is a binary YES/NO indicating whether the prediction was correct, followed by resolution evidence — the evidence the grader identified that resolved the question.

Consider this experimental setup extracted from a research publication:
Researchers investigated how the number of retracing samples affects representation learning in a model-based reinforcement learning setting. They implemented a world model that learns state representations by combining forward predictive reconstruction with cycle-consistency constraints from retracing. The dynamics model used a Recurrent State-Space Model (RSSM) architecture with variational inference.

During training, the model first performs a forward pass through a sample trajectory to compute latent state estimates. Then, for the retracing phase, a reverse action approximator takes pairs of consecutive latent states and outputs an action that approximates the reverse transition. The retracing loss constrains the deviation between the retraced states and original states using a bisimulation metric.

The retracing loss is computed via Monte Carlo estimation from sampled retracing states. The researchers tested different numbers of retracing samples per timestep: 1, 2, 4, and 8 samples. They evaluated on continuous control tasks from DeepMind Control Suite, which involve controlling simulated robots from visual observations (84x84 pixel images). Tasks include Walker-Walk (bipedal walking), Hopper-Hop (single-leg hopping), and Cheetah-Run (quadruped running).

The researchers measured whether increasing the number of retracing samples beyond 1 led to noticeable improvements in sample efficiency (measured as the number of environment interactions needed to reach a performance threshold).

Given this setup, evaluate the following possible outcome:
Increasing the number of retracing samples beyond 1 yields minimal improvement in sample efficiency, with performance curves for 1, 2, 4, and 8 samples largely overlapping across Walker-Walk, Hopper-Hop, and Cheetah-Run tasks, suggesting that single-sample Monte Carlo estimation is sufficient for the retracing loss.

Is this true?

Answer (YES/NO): YES